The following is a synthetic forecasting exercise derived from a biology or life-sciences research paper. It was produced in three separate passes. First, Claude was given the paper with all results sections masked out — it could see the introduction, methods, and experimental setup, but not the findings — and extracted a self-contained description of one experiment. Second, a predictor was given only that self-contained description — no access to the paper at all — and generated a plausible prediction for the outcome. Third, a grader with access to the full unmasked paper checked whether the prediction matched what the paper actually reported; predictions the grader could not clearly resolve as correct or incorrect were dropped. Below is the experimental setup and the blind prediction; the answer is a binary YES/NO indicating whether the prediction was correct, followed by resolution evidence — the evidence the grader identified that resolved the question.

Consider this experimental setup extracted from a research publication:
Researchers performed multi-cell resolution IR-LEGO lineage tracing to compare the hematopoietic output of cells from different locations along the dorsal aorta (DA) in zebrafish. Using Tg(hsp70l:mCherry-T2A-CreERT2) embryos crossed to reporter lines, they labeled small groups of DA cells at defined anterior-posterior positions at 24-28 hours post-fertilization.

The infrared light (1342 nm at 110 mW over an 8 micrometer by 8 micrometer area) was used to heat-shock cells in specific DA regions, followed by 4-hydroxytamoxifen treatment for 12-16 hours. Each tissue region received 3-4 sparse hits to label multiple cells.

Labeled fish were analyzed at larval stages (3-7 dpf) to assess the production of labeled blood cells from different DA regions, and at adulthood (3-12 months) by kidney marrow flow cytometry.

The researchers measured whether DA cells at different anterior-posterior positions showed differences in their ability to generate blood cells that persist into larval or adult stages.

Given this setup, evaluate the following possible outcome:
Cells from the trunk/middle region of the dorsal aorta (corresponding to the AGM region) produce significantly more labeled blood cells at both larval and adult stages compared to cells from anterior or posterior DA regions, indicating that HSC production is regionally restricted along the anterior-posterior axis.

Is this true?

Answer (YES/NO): NO